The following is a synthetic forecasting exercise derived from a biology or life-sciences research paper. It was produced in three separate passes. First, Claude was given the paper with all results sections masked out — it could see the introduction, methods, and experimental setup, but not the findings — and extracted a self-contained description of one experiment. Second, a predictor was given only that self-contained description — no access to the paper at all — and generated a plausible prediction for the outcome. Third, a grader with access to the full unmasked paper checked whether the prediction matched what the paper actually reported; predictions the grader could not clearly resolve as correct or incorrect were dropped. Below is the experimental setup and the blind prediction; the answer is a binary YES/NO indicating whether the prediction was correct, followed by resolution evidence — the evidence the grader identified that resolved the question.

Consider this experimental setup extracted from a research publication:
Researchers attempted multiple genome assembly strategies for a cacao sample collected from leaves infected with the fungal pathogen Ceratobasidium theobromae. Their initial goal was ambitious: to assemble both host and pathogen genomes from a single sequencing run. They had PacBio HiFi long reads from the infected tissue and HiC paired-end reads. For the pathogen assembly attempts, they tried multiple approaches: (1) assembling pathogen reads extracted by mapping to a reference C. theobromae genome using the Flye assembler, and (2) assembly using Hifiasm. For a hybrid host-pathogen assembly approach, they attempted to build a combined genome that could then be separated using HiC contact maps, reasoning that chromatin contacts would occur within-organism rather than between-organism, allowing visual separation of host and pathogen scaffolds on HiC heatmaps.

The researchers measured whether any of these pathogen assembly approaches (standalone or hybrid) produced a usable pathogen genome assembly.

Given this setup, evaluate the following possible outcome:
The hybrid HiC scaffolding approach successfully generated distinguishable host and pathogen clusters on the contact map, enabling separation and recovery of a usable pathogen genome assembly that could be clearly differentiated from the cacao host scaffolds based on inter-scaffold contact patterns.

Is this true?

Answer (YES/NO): NO